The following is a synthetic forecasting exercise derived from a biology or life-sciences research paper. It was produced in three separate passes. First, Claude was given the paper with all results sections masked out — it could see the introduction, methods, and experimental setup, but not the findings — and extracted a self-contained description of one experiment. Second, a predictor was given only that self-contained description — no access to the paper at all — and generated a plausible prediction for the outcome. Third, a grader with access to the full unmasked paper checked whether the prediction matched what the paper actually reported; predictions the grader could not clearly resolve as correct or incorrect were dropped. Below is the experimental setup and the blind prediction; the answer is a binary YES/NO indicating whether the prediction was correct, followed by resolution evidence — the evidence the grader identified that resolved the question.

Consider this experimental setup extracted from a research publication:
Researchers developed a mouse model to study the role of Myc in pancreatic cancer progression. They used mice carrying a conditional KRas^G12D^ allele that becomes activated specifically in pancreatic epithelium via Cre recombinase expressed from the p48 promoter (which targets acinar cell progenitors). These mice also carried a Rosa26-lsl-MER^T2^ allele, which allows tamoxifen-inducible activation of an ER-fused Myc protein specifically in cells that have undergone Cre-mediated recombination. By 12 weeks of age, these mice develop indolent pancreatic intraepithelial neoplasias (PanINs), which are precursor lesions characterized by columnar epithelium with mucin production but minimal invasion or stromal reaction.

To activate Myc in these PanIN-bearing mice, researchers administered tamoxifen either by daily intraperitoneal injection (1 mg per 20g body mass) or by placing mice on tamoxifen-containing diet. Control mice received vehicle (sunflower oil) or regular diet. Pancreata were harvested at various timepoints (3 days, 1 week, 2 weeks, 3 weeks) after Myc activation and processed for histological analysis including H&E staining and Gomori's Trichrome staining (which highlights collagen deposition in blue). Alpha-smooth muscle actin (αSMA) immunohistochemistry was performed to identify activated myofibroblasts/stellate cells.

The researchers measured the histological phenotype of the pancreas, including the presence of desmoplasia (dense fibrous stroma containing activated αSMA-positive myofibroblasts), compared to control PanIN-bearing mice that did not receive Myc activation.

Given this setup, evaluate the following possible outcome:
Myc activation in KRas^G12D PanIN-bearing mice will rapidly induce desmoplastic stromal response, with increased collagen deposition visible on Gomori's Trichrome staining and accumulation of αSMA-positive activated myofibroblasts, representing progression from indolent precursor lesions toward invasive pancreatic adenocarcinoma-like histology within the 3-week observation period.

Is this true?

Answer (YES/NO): YES